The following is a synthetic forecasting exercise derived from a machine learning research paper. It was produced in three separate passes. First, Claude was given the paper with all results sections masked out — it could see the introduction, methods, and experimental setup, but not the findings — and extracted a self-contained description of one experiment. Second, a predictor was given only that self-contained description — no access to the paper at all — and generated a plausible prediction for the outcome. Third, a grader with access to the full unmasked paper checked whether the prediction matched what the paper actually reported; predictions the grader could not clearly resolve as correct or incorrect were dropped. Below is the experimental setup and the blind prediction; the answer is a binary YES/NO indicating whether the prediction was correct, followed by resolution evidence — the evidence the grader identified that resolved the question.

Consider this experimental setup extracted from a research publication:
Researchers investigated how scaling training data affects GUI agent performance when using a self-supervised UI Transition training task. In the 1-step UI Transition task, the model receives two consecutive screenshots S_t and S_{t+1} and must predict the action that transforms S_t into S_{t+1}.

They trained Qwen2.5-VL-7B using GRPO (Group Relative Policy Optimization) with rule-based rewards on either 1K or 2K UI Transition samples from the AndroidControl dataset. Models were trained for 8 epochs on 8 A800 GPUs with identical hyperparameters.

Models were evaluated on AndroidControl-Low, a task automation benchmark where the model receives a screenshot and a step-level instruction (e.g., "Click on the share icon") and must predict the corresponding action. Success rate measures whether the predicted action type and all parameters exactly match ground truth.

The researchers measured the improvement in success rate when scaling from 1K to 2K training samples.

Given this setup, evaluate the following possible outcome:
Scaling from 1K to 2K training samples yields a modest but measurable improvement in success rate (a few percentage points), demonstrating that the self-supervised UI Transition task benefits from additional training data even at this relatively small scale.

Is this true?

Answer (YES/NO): NO